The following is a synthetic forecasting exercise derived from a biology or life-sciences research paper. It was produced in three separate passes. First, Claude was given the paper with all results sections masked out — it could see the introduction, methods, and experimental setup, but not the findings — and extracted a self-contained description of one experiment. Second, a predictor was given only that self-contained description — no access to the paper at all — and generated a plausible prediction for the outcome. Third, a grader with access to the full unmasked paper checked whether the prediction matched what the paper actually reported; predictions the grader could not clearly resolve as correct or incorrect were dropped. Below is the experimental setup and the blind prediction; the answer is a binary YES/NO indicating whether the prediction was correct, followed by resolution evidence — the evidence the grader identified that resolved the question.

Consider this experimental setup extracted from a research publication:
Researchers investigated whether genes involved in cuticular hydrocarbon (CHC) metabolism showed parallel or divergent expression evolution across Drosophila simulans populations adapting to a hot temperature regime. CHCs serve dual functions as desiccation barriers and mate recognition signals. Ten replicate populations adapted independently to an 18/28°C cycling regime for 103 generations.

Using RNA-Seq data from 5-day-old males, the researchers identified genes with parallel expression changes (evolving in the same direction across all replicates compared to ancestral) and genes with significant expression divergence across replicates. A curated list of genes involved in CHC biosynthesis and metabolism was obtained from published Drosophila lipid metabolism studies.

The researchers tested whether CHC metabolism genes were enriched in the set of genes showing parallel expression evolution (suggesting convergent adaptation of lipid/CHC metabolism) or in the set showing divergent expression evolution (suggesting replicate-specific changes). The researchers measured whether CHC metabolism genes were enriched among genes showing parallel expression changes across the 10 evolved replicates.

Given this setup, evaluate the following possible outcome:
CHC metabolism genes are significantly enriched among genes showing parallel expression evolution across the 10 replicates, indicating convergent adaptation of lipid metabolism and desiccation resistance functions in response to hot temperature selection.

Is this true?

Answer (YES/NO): YES